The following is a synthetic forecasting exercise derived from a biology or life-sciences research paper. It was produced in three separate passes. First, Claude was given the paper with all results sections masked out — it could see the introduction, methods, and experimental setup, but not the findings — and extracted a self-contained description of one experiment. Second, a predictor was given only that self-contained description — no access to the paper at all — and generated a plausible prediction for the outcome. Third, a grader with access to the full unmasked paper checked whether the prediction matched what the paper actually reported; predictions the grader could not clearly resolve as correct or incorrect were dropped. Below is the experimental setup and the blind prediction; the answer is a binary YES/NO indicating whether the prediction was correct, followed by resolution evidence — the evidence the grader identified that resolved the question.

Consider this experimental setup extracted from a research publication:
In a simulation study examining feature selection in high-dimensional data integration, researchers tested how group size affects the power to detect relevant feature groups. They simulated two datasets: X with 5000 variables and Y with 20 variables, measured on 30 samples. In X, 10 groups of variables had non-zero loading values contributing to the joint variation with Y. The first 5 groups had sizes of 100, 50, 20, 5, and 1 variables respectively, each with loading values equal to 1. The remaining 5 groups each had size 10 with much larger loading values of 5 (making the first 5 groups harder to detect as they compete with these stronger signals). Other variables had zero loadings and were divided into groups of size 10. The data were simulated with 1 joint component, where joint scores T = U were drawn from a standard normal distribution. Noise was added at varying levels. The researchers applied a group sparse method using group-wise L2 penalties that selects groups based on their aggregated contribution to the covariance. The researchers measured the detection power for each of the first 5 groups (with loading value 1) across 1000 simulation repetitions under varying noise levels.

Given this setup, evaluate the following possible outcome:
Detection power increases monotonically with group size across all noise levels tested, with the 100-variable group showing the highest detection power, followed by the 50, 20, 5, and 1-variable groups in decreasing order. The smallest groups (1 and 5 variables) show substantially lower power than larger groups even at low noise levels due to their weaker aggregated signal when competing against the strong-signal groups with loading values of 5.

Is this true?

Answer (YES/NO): NO